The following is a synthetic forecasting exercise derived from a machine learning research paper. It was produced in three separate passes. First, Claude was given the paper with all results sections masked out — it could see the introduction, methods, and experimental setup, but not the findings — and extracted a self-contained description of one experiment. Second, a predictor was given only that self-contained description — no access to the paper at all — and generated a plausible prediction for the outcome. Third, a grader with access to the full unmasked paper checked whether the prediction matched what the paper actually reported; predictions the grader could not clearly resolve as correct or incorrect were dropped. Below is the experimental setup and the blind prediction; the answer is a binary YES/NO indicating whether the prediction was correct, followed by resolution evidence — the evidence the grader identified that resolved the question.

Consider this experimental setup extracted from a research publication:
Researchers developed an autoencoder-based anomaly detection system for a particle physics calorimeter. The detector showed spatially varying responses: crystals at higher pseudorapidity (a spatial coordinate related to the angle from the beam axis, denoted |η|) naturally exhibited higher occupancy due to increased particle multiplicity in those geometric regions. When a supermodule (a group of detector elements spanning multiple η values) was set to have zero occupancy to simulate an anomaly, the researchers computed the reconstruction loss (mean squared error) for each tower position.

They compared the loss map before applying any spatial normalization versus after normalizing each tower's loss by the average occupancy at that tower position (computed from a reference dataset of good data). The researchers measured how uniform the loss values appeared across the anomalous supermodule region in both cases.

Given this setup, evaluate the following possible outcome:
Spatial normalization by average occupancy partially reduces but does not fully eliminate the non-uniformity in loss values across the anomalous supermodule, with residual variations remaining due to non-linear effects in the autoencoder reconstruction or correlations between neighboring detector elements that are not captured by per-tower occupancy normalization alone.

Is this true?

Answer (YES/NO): NO